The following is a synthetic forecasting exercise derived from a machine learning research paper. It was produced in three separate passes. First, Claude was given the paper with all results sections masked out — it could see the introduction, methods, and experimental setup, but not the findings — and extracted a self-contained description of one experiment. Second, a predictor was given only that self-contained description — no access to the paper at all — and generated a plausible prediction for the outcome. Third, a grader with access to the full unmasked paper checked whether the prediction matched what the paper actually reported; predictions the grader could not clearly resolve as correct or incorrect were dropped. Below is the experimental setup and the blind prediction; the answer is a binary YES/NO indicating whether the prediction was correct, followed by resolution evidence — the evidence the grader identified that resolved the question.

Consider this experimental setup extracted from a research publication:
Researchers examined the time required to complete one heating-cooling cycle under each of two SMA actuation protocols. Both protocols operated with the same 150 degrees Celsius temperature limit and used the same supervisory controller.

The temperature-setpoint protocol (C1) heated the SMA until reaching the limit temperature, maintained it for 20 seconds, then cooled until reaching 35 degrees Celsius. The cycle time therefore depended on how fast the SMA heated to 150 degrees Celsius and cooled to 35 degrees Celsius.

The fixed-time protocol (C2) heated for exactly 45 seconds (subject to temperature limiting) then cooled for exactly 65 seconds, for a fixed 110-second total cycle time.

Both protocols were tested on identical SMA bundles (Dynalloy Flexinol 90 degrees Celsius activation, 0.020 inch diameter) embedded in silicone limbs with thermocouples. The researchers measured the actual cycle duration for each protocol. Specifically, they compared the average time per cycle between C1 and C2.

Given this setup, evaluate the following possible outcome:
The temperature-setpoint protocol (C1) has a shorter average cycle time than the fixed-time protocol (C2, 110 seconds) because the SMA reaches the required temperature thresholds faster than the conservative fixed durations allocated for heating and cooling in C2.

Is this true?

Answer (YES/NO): NO